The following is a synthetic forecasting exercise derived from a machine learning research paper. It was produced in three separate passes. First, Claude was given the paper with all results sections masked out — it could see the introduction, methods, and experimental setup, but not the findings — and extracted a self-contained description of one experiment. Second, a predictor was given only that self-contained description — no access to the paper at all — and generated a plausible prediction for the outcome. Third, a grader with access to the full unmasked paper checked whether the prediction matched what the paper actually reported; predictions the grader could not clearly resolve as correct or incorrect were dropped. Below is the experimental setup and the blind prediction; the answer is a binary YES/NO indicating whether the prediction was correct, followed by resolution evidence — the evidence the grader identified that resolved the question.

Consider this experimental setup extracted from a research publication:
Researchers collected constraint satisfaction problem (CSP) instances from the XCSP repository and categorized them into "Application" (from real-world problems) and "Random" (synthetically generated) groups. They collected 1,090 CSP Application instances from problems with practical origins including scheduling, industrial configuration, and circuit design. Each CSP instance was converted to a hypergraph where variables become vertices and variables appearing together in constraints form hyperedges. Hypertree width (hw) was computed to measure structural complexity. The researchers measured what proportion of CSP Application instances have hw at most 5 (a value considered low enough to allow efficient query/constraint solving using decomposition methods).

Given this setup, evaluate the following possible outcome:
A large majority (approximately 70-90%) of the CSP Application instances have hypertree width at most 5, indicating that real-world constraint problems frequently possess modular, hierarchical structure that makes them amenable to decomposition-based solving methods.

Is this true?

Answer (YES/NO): NO